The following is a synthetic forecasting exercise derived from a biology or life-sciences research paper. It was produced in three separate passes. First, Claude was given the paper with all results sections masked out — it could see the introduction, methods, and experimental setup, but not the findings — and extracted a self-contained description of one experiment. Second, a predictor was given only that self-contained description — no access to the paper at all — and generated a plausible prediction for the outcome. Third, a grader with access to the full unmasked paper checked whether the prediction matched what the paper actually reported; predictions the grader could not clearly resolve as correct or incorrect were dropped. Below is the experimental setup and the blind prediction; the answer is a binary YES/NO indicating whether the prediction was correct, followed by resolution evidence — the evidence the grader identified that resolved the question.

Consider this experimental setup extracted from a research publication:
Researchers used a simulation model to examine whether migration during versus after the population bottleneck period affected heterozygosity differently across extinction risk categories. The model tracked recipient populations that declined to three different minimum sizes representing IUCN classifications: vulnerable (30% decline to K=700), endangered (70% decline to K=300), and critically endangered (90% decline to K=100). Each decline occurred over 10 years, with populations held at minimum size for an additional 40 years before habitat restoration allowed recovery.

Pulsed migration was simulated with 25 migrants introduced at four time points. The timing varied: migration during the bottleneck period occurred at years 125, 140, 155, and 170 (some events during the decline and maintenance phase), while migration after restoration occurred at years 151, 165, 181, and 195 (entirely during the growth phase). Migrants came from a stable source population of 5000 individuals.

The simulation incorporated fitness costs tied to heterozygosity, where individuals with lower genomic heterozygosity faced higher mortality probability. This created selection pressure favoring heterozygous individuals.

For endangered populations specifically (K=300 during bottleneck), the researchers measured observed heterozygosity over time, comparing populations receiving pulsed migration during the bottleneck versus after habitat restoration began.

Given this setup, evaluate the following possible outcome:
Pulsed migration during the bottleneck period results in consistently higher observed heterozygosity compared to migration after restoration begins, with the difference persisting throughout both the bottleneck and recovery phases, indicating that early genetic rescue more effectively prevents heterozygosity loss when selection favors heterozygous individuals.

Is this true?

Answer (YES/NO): NO